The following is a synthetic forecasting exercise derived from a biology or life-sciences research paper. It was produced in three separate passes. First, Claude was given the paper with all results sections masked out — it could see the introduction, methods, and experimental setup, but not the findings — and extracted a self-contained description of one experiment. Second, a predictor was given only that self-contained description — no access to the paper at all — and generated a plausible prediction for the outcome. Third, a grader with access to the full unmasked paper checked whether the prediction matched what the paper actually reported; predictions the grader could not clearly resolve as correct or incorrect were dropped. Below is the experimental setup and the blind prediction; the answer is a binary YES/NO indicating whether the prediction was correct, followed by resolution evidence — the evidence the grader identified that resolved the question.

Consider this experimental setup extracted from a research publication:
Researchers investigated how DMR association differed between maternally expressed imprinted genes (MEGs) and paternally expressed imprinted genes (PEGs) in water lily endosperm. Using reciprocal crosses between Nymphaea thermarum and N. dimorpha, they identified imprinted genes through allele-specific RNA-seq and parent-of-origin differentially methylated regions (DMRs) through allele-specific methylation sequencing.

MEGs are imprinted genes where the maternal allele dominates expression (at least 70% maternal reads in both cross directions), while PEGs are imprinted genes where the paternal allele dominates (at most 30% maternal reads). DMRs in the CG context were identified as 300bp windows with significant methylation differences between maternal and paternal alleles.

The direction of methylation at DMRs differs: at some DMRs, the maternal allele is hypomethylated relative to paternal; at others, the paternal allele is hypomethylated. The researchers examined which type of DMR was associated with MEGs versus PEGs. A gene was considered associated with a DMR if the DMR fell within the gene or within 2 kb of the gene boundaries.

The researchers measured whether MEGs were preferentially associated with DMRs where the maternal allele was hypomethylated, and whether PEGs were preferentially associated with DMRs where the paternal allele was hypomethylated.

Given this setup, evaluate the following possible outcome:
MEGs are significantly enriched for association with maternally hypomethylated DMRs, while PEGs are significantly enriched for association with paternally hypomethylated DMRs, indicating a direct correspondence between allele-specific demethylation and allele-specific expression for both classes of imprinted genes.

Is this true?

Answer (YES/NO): NO